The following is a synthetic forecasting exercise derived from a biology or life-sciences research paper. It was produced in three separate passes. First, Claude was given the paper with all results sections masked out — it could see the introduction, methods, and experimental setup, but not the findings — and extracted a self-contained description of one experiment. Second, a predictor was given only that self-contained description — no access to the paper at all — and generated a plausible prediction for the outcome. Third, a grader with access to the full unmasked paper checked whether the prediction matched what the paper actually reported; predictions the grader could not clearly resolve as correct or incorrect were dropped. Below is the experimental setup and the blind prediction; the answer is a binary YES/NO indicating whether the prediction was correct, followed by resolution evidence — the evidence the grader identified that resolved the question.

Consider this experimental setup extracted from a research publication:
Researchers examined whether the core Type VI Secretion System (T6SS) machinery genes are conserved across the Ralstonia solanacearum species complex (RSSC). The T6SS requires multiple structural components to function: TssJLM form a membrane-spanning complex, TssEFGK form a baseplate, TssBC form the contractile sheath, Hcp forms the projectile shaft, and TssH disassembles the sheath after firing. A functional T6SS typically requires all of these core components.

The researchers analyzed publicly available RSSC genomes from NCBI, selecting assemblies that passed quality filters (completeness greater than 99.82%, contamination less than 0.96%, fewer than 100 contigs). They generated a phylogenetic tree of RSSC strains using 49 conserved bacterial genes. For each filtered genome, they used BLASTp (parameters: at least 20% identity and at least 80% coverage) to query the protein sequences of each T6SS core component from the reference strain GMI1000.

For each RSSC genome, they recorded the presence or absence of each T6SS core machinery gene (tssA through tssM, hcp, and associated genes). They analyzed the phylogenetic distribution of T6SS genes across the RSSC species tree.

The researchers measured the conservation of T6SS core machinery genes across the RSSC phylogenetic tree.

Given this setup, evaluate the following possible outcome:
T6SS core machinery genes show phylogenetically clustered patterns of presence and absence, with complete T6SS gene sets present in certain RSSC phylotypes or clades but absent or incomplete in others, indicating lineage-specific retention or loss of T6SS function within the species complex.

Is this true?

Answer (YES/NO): YES